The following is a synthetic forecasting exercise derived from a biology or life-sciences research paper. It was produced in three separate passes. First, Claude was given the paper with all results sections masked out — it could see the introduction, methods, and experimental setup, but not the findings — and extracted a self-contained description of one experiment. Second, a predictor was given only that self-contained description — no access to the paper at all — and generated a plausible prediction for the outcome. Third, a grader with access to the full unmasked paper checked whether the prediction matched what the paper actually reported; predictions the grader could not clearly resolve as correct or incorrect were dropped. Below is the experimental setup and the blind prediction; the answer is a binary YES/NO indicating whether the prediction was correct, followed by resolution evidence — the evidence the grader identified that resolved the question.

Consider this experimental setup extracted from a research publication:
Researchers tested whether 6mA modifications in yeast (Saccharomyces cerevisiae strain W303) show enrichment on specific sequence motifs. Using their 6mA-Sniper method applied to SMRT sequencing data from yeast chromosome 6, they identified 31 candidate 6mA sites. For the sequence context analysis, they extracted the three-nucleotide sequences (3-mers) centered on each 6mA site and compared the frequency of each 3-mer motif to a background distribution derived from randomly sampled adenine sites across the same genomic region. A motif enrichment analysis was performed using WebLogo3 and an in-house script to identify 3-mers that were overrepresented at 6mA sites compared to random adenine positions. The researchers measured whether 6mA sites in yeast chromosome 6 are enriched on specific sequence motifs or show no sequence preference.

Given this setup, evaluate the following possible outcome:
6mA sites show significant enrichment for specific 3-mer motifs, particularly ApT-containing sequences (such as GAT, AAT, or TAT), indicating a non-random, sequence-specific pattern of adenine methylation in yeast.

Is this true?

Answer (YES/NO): NO